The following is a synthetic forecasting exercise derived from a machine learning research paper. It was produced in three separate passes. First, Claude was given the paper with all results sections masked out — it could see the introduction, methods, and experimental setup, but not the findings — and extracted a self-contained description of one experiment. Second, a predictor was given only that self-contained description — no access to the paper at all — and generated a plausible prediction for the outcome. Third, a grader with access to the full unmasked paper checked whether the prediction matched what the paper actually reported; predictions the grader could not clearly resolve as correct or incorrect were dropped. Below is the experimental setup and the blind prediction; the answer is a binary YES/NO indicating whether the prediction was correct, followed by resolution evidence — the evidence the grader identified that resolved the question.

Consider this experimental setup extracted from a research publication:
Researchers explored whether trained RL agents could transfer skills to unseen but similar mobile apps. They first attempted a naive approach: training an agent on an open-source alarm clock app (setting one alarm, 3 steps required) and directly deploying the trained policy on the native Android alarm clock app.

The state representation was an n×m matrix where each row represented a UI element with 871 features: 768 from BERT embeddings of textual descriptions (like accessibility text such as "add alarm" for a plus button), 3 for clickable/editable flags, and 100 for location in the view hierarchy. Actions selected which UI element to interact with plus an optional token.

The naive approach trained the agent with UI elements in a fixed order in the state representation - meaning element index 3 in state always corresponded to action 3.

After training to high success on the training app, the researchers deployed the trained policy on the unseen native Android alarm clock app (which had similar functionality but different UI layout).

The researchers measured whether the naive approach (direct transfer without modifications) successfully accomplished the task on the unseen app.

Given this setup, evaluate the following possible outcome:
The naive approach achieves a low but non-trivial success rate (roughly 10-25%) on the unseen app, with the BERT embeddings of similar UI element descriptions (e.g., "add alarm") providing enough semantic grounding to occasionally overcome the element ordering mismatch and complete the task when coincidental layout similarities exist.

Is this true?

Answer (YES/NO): NO